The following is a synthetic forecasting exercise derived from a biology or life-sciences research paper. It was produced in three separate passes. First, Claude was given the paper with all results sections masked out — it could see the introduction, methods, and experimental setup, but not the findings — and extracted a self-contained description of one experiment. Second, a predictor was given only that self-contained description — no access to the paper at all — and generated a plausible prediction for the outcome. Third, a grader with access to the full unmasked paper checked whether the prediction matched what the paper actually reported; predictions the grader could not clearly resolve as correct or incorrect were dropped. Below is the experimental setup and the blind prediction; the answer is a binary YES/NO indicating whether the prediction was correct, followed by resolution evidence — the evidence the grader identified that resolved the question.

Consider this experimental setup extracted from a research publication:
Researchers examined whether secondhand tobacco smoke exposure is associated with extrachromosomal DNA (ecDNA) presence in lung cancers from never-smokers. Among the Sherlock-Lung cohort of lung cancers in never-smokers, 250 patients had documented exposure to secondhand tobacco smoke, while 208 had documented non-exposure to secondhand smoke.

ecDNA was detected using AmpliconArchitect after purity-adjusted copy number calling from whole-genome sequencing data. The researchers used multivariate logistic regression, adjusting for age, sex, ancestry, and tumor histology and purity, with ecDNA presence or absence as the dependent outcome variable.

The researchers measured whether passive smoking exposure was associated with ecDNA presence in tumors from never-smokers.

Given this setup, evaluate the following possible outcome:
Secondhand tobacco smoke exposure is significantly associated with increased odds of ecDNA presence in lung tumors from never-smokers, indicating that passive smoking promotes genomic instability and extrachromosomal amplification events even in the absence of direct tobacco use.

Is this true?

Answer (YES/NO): NO